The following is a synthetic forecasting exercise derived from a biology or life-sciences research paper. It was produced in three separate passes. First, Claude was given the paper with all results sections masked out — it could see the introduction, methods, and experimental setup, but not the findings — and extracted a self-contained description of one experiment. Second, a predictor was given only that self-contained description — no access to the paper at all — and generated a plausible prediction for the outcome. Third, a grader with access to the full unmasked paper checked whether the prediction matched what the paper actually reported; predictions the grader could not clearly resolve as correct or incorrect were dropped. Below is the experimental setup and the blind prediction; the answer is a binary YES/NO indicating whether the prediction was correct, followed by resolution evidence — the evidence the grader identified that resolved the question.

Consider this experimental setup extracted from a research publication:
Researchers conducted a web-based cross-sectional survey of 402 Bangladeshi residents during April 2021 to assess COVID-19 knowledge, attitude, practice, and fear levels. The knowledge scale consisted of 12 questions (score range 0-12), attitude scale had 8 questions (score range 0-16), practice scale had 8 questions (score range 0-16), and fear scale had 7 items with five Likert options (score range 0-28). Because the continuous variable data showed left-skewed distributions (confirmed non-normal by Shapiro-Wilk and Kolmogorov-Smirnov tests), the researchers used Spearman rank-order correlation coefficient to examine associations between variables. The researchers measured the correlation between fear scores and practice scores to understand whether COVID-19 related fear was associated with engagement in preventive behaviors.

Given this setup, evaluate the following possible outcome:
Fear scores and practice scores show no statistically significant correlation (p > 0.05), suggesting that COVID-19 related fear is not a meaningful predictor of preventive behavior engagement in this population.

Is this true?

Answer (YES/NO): NO